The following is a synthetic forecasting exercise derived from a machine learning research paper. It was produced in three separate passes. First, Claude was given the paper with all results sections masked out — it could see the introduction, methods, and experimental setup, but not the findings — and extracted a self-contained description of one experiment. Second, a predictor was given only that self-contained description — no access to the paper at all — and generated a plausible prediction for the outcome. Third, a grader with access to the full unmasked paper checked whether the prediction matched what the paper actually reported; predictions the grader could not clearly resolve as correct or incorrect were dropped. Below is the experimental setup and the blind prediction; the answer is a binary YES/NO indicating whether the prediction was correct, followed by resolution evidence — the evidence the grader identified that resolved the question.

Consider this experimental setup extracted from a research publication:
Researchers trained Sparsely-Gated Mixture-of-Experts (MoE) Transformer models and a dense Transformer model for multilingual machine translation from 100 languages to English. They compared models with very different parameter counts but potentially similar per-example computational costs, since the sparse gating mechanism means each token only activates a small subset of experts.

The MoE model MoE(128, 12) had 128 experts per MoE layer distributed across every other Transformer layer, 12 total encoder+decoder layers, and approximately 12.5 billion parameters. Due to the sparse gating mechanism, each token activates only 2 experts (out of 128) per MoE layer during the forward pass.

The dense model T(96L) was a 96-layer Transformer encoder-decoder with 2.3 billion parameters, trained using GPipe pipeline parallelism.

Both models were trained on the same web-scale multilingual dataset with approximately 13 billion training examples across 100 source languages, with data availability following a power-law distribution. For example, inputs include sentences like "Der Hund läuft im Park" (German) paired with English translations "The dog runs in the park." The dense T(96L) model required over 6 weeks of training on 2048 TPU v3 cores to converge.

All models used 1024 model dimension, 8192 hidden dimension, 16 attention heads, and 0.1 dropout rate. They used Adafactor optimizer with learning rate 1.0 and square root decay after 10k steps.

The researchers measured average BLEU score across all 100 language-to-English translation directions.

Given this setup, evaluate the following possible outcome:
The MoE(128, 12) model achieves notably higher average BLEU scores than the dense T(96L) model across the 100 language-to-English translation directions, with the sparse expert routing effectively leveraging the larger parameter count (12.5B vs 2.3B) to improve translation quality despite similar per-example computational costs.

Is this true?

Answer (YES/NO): NO